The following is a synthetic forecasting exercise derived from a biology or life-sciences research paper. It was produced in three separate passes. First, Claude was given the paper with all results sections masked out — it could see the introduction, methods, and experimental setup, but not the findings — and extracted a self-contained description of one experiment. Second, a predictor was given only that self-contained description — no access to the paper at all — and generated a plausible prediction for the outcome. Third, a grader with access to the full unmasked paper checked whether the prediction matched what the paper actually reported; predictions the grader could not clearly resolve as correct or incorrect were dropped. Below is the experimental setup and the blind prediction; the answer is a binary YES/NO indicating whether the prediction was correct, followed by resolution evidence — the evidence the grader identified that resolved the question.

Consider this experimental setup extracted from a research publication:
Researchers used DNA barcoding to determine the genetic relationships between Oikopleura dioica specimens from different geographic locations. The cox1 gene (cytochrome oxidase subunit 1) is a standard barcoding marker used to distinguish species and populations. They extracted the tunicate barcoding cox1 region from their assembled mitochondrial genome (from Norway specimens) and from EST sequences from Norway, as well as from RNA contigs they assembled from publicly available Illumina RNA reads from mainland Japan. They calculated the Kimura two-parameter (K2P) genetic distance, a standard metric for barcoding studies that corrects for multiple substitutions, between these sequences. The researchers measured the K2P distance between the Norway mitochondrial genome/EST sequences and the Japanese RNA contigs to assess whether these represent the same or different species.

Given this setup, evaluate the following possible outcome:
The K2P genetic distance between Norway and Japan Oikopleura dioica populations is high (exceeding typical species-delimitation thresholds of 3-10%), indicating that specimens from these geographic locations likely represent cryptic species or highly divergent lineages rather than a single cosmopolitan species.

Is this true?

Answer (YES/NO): YES